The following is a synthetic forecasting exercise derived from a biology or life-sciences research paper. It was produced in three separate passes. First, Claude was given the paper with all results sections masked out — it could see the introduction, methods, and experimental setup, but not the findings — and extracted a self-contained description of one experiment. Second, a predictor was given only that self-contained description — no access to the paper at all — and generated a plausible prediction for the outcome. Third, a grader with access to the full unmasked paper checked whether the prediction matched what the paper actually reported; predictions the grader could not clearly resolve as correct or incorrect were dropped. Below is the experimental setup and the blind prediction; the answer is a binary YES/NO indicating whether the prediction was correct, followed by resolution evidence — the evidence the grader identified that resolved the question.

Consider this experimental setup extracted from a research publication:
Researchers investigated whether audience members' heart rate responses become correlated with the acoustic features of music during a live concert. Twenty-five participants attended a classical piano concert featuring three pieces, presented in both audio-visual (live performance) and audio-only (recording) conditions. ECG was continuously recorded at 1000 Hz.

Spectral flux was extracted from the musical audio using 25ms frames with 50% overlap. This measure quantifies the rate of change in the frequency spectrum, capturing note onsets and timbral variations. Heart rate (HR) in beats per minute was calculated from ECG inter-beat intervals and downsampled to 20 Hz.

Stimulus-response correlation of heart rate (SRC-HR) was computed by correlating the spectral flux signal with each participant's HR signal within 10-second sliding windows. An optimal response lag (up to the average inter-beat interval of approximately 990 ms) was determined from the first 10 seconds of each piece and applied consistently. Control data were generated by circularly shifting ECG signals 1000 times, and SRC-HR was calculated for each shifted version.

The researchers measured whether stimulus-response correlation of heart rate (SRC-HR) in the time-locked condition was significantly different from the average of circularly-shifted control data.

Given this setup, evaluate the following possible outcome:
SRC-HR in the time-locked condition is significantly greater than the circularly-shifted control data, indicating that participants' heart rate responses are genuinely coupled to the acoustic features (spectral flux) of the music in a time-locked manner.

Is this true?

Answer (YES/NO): YES